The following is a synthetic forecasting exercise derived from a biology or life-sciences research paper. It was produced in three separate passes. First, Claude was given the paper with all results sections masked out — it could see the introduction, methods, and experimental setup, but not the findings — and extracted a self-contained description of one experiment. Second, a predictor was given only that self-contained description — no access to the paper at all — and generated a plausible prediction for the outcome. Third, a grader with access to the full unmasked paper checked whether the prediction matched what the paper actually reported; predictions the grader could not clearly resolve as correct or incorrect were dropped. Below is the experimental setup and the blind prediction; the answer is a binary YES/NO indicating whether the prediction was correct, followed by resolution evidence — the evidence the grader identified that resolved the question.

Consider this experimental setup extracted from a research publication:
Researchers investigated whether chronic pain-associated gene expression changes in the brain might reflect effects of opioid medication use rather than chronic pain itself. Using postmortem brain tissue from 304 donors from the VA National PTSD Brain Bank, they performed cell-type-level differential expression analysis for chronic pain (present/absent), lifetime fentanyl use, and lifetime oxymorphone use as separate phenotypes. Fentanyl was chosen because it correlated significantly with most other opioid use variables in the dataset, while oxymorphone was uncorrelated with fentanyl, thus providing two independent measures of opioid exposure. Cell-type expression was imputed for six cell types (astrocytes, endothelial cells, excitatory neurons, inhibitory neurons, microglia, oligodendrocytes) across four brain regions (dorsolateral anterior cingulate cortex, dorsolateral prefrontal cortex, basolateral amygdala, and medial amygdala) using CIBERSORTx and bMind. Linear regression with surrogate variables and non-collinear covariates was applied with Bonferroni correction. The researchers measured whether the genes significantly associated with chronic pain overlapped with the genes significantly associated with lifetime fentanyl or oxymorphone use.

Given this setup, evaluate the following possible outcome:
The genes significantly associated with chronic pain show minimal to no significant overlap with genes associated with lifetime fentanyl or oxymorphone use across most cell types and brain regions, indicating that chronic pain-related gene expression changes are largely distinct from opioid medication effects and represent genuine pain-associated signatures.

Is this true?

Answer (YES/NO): YES